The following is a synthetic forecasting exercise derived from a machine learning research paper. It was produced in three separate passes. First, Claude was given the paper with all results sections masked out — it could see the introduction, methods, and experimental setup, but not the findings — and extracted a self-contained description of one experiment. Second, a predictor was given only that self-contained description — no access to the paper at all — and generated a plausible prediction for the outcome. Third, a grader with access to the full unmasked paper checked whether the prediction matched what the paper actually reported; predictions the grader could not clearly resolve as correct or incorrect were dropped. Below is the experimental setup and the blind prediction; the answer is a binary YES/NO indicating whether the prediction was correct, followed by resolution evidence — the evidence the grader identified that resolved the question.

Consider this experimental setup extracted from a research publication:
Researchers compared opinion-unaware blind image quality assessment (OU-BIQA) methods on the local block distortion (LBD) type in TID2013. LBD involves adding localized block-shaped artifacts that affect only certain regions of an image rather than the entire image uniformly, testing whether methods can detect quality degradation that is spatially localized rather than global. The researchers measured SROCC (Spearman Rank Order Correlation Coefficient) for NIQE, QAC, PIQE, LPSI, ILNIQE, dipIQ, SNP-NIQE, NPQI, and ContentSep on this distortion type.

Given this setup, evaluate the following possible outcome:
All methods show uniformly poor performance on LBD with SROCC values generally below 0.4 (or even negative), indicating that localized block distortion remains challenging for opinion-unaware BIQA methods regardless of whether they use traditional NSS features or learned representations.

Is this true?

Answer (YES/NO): YES